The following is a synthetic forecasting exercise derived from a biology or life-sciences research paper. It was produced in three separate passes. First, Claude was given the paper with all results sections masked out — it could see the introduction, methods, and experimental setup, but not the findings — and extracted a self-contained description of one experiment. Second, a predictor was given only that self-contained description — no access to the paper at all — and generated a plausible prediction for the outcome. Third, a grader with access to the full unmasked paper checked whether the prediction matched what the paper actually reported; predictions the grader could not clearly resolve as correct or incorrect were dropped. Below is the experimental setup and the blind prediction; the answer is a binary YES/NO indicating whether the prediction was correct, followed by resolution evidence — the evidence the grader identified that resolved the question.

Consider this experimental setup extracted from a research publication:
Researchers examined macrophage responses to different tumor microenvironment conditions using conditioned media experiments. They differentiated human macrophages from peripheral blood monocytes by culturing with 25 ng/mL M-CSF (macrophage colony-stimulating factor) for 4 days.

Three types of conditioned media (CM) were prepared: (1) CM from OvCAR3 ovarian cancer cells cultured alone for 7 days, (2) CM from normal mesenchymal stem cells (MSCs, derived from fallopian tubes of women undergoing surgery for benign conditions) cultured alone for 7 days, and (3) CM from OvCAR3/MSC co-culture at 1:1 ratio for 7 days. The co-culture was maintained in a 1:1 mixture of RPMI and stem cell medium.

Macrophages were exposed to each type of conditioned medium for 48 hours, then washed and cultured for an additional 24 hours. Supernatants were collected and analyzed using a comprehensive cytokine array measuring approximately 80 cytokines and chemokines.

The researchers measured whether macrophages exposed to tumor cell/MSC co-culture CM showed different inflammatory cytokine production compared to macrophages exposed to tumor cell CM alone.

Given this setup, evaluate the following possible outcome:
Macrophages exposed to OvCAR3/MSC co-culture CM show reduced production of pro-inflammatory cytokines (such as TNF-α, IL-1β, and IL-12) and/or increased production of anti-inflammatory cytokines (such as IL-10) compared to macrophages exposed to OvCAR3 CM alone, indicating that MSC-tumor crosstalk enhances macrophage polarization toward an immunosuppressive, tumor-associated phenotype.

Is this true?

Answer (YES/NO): NO